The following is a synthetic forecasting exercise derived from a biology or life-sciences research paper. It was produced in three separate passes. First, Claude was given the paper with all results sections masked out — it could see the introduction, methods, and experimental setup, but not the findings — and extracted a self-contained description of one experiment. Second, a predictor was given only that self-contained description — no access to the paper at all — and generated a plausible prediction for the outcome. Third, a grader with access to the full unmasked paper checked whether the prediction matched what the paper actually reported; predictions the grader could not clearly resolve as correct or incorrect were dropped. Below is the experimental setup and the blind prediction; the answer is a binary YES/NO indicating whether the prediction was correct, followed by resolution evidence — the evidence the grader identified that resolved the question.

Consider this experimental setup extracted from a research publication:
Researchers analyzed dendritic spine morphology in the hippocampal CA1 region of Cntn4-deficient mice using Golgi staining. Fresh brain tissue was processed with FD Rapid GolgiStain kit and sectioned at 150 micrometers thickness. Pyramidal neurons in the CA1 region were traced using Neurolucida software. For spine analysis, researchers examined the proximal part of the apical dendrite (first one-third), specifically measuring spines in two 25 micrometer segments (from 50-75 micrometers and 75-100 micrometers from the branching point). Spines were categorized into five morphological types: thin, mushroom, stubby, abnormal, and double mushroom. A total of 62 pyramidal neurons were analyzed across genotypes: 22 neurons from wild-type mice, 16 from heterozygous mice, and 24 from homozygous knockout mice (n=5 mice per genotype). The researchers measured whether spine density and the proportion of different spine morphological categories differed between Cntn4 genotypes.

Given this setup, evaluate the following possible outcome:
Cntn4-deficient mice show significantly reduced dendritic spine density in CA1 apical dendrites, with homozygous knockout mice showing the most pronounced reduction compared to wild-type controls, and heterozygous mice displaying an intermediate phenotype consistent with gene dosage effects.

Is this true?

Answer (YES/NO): NO